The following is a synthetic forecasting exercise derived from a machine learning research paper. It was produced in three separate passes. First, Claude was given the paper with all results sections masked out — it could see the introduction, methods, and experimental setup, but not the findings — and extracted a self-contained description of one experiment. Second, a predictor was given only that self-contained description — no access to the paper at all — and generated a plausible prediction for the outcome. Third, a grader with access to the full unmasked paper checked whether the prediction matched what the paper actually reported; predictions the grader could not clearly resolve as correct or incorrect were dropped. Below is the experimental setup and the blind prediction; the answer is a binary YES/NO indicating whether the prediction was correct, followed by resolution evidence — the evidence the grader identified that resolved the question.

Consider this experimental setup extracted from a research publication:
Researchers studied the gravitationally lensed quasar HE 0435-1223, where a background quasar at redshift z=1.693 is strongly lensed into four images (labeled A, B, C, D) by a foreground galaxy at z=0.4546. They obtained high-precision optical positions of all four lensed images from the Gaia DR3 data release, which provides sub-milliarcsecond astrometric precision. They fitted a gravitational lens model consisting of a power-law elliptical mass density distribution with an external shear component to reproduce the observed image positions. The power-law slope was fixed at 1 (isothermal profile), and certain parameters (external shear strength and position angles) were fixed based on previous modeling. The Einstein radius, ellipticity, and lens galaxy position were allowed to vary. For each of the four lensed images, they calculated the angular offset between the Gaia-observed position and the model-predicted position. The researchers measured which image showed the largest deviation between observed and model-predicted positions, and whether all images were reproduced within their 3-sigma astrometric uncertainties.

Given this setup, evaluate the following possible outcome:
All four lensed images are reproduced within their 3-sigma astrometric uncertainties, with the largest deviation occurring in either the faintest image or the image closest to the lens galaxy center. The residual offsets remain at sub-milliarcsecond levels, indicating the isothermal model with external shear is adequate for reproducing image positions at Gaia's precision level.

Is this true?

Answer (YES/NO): NO